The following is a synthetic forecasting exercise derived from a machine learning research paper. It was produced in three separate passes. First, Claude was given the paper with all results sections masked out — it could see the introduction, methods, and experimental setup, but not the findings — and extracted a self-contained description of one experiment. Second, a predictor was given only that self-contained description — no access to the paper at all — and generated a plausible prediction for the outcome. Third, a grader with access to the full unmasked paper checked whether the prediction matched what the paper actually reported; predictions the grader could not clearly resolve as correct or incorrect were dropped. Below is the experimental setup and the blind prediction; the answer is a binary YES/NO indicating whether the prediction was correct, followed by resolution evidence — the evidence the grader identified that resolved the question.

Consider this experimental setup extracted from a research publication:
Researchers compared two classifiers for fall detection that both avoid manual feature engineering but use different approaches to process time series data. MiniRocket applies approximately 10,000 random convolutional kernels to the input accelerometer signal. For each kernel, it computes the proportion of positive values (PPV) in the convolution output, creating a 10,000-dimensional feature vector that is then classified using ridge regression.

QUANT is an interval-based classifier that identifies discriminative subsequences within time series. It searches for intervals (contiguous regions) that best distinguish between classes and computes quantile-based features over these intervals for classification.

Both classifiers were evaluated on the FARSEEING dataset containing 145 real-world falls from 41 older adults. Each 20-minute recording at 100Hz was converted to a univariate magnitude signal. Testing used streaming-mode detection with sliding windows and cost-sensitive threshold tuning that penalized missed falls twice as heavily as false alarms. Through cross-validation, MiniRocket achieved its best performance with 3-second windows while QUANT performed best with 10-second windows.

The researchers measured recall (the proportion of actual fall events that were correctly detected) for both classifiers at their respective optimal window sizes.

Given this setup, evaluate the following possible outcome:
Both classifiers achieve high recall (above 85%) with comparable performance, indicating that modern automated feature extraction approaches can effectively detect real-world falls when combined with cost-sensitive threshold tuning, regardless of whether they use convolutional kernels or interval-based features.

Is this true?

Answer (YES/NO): YES